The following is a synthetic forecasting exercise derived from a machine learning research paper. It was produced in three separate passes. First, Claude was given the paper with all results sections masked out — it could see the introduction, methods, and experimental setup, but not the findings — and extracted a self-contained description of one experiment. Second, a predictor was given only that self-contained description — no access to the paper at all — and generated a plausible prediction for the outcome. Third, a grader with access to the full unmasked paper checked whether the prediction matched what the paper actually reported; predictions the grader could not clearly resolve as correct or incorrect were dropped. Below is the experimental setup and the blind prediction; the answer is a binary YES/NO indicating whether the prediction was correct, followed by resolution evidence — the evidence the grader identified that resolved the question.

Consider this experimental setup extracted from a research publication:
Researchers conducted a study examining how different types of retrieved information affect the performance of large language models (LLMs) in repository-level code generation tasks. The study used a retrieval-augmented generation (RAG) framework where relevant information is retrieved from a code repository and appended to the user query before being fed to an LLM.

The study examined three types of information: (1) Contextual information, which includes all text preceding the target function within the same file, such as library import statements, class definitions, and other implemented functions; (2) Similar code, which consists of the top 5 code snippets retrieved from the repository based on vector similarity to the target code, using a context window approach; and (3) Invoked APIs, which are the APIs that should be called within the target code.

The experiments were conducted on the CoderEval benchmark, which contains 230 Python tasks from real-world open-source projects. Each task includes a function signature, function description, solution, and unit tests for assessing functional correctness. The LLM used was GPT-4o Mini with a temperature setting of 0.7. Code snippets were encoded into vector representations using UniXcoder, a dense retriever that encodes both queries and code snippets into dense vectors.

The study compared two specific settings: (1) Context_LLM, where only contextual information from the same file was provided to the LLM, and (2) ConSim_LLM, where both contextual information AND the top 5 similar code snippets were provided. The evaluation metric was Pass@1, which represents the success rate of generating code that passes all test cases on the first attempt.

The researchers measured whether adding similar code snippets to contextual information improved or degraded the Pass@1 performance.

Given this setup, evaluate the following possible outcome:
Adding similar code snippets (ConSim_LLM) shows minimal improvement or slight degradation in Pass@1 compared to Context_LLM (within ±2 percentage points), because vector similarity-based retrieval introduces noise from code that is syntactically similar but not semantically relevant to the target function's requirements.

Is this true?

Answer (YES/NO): NO